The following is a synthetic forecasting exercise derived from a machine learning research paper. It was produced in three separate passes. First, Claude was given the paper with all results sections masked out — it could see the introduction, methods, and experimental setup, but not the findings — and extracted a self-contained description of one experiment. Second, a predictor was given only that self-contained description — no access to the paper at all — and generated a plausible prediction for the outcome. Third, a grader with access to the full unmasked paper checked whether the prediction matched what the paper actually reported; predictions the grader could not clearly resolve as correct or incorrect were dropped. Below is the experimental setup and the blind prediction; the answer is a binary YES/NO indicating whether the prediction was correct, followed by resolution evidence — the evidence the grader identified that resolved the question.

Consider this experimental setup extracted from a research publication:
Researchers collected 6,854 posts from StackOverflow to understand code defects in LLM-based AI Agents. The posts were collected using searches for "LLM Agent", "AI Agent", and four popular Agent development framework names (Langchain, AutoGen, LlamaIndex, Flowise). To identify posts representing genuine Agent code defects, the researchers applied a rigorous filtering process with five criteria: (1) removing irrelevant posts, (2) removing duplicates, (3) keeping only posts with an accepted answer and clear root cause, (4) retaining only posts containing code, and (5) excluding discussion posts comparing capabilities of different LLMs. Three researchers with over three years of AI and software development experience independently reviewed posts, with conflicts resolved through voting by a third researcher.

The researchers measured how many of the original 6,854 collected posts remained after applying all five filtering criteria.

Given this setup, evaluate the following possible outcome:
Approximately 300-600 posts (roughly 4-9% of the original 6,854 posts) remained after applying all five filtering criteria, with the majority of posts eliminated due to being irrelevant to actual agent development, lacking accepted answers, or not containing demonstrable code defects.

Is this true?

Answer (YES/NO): YES